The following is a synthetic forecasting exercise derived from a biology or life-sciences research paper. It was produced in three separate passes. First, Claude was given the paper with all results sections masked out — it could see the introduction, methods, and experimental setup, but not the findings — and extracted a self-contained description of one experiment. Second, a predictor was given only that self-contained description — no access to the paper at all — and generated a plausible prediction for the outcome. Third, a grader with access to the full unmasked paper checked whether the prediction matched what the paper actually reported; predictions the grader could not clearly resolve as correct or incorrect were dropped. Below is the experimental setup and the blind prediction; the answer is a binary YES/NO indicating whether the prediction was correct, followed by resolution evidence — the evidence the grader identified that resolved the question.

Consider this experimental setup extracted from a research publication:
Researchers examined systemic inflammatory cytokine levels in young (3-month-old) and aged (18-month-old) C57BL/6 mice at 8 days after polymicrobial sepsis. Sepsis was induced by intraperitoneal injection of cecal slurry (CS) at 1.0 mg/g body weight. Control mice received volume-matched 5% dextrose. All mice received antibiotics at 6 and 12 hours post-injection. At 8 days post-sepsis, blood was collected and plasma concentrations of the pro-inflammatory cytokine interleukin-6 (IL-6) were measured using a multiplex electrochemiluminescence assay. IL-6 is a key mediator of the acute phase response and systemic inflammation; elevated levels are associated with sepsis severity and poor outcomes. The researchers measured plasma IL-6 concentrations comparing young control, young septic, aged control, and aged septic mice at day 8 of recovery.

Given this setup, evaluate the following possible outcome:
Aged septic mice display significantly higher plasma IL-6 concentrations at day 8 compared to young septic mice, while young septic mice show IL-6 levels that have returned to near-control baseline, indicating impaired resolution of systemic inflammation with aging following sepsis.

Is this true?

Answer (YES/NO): NO